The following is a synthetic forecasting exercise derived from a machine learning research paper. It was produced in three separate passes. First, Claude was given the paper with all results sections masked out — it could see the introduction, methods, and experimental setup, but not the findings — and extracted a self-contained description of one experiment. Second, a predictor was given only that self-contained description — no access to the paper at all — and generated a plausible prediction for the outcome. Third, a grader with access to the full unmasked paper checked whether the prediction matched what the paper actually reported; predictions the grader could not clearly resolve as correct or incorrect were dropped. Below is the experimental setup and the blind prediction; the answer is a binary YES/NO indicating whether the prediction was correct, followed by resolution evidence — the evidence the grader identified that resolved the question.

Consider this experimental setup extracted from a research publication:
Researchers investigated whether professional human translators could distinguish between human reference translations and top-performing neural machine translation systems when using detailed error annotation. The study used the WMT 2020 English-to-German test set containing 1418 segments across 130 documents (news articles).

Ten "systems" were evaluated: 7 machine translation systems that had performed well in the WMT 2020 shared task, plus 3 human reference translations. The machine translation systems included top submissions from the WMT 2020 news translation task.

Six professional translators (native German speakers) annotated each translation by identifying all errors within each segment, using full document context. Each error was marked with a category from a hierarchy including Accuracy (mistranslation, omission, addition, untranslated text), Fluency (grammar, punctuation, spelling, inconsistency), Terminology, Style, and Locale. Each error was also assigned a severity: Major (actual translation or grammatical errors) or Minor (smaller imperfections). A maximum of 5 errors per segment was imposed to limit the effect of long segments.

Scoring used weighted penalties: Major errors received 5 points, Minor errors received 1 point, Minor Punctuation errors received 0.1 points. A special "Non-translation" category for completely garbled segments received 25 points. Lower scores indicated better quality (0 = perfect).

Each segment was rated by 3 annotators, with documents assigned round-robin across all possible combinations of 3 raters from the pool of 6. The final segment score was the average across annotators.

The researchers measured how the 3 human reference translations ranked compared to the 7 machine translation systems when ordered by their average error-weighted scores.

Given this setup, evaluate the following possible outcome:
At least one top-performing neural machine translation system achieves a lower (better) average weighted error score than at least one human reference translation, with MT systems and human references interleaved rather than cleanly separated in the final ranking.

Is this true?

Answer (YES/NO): NO